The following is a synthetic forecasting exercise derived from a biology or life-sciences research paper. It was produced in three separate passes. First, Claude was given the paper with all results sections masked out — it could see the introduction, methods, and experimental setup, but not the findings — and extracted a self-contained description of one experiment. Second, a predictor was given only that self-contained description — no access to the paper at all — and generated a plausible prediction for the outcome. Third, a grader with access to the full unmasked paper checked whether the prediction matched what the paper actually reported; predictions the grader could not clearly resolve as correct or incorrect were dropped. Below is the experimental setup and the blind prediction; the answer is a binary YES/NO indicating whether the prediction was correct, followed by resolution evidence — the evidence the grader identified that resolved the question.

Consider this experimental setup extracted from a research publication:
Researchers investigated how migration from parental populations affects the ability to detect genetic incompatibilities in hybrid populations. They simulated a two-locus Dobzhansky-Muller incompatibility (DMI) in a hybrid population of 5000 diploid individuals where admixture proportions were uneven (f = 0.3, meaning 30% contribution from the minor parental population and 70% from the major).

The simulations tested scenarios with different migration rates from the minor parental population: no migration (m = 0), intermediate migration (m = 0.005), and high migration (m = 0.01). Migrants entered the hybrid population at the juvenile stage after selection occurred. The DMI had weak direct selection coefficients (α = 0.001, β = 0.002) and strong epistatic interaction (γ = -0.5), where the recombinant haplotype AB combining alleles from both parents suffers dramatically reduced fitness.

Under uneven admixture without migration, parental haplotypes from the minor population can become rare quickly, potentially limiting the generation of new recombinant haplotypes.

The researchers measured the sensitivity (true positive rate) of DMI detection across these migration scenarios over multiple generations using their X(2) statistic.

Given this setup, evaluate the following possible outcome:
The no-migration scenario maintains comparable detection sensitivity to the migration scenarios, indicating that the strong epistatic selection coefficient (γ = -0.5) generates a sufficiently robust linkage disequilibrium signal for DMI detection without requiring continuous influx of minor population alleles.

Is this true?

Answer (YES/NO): NO